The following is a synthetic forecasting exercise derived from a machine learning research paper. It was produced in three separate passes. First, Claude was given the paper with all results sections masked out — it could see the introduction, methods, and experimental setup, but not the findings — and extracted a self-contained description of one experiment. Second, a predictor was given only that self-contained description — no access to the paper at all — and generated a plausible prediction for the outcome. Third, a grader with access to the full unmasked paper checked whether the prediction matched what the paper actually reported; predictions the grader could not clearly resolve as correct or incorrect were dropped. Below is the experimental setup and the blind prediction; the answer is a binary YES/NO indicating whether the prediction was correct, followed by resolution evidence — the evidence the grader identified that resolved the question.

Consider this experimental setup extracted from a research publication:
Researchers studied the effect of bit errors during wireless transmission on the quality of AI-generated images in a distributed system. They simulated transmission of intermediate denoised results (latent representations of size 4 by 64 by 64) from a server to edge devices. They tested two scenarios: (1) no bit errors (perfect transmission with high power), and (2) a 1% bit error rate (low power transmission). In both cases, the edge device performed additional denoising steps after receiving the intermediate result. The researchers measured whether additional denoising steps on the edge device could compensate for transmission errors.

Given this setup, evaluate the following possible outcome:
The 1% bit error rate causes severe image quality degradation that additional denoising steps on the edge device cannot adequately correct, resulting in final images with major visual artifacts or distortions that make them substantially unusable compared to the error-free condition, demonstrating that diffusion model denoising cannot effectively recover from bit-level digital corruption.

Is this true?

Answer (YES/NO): NO